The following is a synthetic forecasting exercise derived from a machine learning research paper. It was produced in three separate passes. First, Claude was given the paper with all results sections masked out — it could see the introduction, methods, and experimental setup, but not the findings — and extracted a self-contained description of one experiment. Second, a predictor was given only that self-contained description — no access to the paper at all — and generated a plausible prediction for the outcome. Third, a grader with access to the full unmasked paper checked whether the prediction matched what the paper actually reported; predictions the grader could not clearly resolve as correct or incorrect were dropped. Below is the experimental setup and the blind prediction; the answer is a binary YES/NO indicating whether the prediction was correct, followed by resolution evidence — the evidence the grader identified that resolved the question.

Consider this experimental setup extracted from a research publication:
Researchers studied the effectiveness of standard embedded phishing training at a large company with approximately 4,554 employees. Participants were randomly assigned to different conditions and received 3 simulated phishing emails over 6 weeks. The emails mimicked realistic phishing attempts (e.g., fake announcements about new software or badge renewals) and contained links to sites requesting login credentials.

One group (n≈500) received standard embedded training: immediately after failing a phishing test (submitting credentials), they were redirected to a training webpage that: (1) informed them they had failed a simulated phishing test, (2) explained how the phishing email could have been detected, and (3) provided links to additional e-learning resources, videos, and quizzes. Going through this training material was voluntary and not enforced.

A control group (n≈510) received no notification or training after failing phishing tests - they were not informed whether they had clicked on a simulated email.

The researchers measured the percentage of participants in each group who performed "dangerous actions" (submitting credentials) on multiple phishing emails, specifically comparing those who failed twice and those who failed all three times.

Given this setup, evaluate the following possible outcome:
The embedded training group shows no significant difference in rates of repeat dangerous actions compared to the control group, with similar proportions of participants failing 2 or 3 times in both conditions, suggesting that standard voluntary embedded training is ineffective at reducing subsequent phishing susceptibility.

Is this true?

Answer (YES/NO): NO